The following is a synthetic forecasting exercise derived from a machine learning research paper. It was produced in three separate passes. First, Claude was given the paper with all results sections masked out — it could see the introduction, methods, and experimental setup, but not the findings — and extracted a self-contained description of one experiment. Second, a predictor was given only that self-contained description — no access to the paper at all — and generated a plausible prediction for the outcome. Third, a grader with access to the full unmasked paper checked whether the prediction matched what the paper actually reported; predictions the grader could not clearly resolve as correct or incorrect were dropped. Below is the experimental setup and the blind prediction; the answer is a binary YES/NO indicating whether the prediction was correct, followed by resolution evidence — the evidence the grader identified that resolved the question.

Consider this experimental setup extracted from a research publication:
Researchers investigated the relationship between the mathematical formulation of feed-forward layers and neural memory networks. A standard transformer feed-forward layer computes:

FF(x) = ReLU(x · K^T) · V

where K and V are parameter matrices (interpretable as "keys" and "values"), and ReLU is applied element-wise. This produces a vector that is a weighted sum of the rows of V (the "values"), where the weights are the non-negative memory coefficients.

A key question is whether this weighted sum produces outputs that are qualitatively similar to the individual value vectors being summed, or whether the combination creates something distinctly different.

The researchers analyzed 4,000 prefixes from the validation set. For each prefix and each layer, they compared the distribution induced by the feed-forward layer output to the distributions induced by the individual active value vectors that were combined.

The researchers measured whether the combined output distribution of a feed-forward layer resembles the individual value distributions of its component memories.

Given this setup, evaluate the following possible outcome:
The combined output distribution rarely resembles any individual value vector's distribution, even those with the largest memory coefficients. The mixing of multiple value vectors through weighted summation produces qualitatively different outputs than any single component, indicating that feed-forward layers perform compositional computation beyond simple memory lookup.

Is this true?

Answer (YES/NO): YES